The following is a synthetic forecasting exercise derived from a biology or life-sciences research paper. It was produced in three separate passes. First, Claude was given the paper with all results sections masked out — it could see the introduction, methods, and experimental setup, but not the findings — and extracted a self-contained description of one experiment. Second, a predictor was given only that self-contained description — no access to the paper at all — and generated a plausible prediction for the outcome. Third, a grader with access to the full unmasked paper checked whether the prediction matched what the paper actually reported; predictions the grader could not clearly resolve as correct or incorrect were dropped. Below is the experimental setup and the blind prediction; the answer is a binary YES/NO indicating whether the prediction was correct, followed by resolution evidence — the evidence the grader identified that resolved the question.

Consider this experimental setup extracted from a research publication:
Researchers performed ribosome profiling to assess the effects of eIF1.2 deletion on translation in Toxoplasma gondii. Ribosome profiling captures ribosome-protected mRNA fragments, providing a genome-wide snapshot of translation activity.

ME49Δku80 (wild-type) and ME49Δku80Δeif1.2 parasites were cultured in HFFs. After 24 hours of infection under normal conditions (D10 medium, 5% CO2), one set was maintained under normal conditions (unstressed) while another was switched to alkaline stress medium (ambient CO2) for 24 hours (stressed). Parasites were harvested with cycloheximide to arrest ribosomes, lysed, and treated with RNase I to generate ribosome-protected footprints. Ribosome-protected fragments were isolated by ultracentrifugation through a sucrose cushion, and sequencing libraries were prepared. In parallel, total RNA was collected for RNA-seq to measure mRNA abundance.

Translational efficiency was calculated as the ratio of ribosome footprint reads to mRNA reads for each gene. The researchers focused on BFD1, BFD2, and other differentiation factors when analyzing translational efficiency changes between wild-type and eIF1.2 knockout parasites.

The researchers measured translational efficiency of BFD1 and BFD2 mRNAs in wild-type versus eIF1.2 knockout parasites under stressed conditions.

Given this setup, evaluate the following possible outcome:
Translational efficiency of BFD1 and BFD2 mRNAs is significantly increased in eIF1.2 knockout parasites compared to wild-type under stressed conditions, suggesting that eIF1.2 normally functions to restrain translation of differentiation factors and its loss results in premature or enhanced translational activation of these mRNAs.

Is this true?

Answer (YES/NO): NO